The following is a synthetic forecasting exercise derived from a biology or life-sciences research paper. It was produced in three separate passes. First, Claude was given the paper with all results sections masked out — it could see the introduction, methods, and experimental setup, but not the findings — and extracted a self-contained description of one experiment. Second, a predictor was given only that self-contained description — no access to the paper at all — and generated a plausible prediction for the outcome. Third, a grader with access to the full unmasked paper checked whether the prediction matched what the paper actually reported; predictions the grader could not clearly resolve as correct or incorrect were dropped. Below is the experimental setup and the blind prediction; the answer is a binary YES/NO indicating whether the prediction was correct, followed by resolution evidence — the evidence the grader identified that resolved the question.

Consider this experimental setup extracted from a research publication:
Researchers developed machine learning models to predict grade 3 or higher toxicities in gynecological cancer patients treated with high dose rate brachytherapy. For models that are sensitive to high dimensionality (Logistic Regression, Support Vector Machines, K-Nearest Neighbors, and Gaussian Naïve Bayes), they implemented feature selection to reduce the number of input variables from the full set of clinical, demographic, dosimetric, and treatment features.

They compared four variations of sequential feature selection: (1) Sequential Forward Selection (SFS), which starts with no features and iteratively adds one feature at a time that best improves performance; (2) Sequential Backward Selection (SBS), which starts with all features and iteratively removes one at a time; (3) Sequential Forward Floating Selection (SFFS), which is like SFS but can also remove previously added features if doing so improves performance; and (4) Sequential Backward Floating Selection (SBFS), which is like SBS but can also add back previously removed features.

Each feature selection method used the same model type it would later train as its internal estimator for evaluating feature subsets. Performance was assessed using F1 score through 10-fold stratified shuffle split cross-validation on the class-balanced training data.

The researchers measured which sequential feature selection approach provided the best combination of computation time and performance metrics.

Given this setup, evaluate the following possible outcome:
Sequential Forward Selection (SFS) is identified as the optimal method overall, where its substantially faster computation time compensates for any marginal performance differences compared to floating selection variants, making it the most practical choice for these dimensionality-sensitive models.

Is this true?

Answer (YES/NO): NO